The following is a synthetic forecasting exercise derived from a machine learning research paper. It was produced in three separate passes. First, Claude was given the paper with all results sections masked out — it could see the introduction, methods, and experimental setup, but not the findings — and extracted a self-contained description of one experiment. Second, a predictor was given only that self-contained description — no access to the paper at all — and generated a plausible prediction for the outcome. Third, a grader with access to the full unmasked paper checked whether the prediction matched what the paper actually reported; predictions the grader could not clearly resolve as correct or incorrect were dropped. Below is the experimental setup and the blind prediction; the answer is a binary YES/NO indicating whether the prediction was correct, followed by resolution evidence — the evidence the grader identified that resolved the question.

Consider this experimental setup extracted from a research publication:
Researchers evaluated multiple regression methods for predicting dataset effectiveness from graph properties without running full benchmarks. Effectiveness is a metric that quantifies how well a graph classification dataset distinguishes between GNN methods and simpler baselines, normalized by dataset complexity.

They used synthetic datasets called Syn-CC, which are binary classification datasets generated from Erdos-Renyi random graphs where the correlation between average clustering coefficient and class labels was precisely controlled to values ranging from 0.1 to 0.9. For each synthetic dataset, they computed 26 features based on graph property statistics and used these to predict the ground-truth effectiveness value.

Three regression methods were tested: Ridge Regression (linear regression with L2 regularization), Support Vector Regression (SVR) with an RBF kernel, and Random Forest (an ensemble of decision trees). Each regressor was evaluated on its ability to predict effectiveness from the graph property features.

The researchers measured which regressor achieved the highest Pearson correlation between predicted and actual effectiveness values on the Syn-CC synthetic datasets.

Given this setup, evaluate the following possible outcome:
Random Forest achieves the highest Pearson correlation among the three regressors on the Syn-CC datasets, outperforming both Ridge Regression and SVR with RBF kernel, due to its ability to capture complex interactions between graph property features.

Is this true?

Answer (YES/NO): NO